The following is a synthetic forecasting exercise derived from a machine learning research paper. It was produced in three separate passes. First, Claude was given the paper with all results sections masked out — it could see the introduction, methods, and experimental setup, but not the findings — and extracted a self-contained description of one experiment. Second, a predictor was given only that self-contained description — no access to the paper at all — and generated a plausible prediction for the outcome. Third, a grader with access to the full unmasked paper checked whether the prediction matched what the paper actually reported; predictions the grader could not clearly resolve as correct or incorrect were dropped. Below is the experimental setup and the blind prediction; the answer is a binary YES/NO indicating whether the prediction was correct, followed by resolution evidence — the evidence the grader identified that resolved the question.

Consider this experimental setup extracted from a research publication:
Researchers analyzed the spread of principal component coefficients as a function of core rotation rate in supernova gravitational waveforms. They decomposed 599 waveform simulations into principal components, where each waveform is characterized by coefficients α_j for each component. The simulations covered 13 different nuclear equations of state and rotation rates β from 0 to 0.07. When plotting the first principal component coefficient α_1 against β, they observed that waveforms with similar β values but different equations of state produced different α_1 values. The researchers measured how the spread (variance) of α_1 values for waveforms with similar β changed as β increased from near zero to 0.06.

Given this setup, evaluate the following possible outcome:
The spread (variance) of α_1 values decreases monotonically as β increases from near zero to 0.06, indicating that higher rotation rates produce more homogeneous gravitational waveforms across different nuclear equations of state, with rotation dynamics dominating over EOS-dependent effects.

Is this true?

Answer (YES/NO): NO